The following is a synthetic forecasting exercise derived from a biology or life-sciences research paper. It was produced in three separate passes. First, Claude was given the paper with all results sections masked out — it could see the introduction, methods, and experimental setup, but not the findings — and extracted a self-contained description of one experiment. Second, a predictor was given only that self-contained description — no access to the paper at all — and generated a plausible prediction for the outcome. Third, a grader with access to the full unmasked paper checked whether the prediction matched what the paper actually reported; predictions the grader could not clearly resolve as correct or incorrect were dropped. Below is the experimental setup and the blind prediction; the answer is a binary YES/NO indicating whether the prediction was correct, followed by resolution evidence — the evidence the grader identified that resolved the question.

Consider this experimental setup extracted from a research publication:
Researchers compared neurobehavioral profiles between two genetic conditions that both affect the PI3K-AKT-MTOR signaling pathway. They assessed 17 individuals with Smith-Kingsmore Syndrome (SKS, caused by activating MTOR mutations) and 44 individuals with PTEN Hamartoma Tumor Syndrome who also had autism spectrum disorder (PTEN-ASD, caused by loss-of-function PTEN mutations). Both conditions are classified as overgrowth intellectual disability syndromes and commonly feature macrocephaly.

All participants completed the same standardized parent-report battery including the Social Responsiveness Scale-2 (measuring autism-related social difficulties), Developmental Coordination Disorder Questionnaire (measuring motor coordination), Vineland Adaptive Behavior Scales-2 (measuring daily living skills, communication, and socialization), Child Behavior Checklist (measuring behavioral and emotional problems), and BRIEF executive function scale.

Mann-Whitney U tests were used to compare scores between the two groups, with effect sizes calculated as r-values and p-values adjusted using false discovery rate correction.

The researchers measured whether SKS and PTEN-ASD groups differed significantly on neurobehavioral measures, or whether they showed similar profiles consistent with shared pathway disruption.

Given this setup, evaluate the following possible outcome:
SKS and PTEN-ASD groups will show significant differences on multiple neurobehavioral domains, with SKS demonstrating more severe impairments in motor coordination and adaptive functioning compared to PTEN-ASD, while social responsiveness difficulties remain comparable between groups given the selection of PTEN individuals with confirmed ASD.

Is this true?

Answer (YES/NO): YES